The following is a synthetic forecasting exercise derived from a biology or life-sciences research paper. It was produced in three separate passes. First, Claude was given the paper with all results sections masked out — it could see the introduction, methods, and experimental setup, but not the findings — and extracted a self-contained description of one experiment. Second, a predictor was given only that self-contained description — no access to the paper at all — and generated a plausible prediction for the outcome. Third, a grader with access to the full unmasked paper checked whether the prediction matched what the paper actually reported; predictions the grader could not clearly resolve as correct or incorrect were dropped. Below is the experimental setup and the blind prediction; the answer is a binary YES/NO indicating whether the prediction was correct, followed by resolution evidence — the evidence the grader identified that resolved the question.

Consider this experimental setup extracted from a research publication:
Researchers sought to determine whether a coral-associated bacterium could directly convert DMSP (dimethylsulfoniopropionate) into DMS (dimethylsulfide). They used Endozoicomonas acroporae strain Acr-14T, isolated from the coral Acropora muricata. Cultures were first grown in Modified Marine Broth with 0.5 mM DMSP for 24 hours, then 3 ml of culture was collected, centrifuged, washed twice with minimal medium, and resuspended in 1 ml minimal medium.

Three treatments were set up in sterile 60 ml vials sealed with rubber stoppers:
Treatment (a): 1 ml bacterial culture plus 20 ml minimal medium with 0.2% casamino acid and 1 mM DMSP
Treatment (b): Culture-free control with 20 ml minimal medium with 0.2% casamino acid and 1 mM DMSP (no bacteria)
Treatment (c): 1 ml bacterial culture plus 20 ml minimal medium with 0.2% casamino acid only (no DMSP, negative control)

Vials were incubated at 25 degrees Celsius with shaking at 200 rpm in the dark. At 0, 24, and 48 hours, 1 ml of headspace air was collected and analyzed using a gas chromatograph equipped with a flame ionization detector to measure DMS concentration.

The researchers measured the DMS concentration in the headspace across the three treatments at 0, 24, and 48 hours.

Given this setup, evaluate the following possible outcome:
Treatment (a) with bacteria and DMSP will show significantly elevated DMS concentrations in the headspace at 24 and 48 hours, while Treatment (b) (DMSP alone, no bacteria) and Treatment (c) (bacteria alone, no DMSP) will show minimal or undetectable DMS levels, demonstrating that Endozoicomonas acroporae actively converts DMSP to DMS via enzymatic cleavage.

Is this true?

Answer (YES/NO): YES